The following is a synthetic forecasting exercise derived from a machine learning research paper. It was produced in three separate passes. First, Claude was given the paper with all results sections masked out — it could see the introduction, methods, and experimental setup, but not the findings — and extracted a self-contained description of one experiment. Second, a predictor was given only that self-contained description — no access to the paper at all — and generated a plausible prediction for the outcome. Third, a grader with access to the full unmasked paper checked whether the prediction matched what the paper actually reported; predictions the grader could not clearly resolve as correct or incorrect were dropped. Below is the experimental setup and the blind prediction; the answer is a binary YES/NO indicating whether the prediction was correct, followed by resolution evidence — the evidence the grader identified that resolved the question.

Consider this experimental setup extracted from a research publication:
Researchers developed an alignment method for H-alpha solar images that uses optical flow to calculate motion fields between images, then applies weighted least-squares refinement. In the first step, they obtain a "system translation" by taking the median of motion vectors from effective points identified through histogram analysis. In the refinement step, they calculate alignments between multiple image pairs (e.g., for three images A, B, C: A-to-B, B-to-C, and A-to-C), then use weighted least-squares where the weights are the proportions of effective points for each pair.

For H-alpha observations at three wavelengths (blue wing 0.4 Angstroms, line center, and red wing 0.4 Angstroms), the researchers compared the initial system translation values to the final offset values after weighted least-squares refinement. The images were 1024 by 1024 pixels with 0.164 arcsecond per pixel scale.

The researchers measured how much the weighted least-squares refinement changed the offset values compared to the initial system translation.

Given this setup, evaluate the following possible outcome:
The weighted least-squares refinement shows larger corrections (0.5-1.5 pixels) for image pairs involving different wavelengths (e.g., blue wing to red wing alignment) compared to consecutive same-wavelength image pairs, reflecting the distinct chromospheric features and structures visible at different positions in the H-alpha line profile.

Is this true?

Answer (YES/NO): NO